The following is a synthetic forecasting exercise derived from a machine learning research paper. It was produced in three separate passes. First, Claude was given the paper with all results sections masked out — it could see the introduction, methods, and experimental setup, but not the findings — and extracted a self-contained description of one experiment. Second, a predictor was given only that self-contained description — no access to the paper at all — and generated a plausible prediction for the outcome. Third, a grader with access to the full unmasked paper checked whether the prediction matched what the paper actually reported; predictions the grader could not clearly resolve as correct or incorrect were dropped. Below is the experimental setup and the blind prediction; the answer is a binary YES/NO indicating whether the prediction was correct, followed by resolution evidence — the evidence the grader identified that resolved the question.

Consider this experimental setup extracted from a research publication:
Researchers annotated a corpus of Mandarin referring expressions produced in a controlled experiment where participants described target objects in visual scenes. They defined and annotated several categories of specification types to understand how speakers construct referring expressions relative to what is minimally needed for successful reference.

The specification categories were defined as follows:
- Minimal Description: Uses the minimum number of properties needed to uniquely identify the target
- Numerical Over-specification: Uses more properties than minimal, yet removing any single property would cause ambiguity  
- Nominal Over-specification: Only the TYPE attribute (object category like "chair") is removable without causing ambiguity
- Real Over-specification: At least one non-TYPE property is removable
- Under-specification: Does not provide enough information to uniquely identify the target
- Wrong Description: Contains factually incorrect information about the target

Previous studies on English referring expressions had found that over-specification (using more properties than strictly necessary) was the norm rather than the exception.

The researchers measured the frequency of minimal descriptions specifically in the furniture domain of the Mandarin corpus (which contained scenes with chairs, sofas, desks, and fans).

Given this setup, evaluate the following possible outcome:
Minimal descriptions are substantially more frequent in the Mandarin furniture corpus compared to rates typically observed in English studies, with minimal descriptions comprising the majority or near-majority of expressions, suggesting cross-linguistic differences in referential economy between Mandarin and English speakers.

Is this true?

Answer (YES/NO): NO